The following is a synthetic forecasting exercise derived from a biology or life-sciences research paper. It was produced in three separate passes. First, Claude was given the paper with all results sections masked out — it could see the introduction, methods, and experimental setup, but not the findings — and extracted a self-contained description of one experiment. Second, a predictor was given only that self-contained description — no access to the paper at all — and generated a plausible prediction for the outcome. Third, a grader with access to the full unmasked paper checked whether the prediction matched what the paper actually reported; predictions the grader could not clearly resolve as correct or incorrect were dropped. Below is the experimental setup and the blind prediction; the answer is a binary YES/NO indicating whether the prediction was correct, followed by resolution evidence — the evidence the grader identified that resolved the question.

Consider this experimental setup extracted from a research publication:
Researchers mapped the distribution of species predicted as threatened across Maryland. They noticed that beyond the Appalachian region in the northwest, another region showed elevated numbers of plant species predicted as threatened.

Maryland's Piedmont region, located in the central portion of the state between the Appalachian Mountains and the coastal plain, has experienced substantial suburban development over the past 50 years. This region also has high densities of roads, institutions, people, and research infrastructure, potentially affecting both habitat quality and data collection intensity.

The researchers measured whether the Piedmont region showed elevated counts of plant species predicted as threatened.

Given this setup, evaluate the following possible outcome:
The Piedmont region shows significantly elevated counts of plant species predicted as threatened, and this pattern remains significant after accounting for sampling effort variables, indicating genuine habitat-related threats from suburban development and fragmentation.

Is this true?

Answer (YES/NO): NO